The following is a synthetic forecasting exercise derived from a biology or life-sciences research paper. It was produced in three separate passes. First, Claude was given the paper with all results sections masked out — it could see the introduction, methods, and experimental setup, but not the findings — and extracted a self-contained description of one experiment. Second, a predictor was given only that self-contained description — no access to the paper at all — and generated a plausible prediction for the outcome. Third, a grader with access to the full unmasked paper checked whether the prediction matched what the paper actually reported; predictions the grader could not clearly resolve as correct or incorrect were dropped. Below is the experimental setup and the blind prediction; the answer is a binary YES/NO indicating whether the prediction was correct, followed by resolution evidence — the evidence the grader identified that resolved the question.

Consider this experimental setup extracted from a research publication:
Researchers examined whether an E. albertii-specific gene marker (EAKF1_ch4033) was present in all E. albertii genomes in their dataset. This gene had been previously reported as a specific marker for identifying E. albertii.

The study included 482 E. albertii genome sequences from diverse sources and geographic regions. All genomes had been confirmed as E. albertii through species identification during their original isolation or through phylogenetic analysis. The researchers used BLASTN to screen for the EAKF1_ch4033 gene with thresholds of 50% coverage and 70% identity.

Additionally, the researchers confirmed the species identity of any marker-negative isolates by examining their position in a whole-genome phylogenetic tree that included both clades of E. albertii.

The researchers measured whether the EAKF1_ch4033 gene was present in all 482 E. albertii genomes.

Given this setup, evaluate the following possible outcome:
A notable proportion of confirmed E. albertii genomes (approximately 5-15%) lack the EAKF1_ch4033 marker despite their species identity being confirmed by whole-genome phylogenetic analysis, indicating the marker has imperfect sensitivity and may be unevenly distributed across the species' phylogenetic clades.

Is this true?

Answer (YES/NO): NO